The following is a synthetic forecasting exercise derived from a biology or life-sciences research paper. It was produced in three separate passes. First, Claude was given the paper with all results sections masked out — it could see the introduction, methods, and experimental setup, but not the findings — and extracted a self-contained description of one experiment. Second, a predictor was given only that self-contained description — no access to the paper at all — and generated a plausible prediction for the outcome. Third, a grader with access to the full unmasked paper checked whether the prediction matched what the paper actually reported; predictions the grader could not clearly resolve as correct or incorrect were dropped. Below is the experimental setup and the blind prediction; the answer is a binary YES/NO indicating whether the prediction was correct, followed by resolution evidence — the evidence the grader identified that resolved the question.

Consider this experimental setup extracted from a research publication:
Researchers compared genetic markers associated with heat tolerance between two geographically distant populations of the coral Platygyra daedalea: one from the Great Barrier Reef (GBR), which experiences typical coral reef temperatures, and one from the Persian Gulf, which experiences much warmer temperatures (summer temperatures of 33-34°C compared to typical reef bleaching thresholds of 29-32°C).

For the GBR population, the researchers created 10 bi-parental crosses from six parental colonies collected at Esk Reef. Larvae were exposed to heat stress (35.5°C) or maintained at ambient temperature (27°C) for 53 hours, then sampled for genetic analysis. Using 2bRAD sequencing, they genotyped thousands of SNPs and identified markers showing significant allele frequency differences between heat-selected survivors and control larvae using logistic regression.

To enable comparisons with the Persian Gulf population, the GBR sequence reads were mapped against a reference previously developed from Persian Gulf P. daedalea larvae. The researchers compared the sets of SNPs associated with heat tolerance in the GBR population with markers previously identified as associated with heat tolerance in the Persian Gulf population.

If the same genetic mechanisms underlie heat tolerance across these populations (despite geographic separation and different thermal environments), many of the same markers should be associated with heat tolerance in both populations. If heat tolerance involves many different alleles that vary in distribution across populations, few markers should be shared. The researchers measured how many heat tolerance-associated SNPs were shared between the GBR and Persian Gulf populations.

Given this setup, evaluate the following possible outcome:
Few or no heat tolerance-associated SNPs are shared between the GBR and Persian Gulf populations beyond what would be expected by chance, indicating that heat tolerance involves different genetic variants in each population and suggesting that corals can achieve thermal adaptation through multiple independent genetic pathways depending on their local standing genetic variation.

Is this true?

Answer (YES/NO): YES